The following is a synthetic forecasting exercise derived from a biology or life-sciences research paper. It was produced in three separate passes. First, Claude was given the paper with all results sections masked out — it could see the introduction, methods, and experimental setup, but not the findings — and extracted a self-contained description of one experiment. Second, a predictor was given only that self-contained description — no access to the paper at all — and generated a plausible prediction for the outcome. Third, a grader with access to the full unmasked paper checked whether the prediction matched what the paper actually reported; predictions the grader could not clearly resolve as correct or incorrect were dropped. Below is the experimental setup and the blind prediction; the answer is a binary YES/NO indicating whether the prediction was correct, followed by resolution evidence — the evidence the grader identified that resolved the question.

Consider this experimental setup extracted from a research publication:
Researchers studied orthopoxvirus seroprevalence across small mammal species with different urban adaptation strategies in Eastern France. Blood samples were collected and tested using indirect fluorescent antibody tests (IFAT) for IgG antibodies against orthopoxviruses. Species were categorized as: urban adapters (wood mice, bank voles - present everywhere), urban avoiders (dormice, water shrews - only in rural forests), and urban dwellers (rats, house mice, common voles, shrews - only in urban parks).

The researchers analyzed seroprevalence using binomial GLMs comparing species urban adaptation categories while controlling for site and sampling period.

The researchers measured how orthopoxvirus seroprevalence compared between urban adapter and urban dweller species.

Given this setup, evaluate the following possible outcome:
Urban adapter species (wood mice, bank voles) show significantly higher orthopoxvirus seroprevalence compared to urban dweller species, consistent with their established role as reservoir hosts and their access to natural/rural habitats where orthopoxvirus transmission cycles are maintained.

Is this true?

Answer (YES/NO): YES